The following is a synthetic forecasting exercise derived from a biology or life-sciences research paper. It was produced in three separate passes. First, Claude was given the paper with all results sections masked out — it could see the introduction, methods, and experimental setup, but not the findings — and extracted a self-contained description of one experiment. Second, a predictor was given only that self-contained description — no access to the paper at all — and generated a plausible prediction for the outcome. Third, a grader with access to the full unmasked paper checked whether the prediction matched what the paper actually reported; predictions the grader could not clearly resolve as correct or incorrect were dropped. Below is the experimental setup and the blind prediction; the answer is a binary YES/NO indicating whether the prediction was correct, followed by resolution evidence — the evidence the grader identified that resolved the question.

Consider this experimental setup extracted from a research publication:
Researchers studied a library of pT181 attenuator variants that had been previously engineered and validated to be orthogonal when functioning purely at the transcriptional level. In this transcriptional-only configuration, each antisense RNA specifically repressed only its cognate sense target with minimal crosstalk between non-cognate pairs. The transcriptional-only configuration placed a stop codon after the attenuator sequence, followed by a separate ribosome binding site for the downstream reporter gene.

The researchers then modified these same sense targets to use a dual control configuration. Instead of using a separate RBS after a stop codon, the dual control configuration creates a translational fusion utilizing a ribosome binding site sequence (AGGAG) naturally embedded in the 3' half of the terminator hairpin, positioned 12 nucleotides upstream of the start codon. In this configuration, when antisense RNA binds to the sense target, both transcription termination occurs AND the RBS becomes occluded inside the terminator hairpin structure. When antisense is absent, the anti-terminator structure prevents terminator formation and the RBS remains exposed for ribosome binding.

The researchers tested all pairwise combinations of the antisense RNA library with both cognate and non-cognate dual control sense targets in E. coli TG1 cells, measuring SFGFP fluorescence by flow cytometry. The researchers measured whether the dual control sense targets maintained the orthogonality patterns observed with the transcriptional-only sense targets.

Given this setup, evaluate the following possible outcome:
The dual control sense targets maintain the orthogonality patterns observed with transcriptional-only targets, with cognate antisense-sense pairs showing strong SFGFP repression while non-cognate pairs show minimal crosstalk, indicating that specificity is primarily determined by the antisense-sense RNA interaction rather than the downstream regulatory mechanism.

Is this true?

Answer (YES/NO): NO